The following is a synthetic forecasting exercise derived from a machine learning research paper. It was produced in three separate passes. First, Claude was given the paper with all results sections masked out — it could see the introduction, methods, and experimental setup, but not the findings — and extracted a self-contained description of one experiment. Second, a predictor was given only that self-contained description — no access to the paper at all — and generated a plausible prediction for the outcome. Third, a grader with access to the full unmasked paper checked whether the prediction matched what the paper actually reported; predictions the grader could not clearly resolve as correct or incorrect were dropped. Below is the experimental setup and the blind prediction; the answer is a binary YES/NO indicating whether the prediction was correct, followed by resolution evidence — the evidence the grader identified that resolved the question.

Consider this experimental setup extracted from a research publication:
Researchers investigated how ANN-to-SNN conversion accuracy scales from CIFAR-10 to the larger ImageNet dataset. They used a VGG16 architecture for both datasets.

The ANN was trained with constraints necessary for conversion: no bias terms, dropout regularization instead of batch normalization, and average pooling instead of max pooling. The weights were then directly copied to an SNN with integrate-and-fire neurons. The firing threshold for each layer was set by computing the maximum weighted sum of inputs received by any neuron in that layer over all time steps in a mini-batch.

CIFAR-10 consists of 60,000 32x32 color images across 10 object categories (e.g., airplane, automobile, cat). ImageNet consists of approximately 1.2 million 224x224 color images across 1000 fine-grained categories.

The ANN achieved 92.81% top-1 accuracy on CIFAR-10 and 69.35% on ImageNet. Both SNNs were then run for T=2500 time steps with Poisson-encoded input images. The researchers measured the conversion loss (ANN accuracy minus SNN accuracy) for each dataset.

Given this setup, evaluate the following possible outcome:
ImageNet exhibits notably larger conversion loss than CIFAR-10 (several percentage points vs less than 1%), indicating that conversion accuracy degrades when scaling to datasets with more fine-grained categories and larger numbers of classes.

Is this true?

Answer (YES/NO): NO